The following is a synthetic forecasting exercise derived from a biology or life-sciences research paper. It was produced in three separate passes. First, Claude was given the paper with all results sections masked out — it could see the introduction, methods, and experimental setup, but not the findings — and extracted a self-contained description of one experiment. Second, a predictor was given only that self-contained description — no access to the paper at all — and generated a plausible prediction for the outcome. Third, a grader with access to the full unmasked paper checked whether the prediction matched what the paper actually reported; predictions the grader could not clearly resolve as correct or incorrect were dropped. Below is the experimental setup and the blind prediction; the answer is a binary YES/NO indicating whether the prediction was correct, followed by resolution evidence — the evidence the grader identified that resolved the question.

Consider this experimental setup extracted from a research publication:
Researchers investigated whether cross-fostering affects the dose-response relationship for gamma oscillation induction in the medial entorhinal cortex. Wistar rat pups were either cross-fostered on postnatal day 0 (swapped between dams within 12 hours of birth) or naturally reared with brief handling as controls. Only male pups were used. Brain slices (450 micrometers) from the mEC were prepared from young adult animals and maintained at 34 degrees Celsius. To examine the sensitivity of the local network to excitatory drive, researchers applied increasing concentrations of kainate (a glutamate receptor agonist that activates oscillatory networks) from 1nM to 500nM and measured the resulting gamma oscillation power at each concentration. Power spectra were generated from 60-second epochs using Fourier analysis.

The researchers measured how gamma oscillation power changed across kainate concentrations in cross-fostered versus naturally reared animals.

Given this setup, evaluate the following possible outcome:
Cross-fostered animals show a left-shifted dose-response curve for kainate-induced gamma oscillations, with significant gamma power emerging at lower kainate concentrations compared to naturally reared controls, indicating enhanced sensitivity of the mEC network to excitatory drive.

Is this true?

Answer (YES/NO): NO